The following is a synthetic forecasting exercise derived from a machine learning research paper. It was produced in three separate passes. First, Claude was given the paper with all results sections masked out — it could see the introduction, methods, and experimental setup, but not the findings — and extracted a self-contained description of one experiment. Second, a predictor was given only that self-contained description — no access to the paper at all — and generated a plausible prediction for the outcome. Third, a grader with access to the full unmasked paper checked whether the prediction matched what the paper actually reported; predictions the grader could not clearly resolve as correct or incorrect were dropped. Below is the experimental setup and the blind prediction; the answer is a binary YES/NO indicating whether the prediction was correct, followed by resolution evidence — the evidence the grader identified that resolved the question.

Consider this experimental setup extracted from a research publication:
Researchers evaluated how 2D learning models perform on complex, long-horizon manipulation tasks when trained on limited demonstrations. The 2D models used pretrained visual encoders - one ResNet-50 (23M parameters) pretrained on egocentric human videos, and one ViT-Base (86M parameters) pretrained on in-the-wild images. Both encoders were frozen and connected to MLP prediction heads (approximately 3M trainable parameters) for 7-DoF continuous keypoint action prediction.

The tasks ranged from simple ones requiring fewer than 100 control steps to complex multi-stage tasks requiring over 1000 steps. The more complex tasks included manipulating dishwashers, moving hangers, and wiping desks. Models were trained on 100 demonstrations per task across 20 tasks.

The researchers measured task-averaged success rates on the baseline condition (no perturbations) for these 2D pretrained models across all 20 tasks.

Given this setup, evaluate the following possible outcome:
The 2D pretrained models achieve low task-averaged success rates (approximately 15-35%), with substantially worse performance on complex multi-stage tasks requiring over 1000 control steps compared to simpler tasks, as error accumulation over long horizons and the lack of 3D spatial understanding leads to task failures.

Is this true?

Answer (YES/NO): NO